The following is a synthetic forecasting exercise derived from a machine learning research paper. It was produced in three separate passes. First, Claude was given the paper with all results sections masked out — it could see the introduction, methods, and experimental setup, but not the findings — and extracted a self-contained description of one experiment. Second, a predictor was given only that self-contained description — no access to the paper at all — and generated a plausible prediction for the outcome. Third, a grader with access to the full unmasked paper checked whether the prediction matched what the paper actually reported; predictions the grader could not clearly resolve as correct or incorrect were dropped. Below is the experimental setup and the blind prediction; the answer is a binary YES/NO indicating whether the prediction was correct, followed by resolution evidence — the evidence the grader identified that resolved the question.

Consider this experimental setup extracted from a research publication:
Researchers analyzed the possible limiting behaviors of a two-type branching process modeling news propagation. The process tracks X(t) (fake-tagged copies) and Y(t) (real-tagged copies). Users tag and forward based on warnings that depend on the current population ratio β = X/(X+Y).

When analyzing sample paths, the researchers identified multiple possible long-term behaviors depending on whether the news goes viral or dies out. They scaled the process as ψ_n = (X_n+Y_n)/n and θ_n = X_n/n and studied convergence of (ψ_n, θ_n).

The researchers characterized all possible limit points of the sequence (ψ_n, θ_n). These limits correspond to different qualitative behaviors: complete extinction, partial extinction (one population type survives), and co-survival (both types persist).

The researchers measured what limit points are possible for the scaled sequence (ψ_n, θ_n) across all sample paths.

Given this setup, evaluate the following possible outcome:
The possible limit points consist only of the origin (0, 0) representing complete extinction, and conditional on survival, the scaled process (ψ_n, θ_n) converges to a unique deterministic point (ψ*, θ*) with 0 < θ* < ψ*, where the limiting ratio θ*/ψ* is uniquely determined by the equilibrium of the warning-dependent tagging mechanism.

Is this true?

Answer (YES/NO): NO